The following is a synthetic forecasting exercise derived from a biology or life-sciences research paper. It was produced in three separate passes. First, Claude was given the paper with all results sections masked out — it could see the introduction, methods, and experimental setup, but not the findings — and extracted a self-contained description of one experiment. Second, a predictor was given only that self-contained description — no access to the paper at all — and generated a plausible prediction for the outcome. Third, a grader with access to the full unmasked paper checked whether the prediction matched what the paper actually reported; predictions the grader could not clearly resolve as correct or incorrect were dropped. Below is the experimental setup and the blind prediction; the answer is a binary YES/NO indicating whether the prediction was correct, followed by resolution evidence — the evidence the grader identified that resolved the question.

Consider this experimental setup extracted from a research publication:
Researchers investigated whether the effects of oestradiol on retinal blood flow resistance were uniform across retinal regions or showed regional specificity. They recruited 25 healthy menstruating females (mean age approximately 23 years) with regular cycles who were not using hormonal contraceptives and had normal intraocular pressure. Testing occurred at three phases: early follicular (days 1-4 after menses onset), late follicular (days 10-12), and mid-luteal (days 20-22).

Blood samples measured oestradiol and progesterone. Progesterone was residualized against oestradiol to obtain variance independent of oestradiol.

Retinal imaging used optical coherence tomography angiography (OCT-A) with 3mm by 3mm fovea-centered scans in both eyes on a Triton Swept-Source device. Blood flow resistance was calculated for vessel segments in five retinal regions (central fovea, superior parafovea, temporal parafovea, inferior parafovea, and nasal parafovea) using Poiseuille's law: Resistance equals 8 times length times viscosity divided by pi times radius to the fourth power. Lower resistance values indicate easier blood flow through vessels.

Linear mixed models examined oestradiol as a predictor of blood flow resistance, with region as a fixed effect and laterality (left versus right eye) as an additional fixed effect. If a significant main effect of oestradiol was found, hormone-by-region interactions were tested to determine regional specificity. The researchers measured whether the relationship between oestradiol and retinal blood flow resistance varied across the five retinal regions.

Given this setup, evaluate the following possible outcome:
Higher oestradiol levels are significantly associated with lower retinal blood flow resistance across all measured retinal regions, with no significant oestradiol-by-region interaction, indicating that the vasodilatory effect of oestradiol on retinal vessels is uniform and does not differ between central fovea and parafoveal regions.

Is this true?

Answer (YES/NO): NO